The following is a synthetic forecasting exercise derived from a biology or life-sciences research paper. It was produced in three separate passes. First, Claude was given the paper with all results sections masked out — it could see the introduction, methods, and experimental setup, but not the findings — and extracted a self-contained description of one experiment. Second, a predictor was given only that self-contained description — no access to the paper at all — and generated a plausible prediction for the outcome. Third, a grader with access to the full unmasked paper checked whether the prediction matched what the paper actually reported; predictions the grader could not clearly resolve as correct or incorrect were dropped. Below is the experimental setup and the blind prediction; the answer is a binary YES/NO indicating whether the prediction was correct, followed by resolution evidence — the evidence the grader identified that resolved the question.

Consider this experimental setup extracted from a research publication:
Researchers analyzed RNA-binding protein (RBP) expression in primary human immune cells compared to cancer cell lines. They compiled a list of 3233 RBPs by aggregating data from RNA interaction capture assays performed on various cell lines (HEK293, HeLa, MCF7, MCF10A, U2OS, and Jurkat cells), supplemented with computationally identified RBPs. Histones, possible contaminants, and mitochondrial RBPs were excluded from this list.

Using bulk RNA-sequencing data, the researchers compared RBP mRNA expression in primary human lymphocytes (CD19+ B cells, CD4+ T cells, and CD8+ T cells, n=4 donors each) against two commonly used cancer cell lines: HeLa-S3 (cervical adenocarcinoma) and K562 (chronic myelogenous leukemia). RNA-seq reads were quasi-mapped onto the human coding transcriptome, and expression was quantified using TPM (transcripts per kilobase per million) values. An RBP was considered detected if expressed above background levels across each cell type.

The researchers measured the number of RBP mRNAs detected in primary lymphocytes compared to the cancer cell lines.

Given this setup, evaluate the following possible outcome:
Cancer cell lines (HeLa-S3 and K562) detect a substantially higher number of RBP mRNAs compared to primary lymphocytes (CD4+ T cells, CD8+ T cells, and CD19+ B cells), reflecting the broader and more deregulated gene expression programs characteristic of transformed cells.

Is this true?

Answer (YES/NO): NO